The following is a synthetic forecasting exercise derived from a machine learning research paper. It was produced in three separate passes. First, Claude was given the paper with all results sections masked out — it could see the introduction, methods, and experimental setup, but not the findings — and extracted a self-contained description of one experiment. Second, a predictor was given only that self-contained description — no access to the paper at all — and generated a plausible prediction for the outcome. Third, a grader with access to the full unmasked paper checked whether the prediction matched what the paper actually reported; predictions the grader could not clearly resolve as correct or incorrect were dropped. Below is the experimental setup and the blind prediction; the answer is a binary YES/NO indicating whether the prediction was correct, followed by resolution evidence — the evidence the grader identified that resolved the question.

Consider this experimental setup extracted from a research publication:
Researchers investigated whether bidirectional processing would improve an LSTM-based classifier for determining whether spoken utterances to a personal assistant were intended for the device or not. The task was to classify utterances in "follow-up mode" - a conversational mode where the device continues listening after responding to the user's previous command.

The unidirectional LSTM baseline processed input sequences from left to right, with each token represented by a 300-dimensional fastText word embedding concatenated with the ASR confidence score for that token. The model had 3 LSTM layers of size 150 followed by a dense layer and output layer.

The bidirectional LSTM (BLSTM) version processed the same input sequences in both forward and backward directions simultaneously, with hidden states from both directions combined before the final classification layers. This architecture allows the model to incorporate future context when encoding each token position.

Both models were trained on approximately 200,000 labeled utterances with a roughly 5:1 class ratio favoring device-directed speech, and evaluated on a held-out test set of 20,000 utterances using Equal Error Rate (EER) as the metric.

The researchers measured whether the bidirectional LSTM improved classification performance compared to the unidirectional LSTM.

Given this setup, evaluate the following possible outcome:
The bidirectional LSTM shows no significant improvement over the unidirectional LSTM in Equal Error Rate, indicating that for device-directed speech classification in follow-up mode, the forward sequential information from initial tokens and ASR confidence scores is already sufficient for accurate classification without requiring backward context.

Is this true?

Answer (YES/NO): YES